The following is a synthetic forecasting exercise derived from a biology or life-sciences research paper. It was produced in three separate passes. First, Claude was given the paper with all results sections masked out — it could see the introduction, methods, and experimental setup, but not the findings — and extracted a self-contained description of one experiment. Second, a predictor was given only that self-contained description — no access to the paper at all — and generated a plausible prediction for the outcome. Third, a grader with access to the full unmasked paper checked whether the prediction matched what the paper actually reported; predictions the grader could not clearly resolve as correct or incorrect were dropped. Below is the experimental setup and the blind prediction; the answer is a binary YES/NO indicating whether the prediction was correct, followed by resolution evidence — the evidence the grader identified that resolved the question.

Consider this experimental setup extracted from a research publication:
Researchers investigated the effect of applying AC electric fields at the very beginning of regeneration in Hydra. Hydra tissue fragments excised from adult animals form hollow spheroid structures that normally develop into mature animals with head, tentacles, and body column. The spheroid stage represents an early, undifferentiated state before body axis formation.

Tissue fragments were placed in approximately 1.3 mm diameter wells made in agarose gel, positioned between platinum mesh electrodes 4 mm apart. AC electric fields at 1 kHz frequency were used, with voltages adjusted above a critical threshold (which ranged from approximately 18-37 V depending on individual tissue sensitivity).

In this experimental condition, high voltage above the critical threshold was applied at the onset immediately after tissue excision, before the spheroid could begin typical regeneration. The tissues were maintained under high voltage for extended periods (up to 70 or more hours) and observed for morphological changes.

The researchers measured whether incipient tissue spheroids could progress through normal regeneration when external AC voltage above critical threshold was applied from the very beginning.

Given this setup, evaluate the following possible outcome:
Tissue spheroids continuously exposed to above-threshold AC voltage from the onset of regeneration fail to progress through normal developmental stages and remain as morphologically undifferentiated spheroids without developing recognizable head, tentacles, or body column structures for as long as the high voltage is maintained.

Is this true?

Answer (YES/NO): YES